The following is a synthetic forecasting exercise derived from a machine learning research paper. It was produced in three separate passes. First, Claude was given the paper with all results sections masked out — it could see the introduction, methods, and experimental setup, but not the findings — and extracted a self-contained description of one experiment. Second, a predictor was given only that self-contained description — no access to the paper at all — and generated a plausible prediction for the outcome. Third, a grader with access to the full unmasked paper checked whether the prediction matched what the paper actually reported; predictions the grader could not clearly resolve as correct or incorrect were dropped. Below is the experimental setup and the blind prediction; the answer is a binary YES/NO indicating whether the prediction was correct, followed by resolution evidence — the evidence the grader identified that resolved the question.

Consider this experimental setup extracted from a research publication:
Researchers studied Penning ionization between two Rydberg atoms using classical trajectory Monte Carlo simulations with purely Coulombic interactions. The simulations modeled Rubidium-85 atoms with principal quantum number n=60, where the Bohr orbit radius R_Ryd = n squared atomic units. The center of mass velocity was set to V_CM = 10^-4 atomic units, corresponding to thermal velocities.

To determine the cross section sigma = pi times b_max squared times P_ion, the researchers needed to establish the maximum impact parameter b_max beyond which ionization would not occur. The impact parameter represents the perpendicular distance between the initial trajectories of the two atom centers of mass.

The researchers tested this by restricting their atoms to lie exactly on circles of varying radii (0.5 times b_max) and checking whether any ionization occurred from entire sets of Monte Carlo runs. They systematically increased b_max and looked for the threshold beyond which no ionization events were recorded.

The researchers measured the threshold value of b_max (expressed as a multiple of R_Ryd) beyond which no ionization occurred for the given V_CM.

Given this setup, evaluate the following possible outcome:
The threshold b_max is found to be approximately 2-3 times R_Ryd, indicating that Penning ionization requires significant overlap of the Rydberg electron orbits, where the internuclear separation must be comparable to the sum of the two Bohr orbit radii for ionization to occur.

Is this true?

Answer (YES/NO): NO